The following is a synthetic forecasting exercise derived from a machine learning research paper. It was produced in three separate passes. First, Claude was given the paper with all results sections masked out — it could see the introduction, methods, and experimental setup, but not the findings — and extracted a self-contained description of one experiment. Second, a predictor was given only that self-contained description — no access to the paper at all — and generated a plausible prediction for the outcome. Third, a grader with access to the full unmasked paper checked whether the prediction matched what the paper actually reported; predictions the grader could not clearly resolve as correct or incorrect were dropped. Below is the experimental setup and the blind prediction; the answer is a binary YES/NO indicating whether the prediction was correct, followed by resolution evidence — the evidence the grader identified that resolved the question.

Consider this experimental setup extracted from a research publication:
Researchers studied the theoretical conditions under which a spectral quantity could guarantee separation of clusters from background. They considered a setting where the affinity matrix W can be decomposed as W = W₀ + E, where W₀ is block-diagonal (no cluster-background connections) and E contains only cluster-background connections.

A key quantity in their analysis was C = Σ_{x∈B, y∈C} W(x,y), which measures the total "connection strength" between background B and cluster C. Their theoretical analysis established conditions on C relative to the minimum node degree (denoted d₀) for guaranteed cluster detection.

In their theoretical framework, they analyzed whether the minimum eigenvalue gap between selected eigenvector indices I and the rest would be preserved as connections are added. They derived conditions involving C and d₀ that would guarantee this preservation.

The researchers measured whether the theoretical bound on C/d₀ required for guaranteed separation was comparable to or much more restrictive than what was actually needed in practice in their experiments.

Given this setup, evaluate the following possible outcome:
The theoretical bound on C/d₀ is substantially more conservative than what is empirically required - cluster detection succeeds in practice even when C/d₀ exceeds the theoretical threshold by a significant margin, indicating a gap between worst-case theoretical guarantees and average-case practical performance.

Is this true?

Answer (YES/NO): YES